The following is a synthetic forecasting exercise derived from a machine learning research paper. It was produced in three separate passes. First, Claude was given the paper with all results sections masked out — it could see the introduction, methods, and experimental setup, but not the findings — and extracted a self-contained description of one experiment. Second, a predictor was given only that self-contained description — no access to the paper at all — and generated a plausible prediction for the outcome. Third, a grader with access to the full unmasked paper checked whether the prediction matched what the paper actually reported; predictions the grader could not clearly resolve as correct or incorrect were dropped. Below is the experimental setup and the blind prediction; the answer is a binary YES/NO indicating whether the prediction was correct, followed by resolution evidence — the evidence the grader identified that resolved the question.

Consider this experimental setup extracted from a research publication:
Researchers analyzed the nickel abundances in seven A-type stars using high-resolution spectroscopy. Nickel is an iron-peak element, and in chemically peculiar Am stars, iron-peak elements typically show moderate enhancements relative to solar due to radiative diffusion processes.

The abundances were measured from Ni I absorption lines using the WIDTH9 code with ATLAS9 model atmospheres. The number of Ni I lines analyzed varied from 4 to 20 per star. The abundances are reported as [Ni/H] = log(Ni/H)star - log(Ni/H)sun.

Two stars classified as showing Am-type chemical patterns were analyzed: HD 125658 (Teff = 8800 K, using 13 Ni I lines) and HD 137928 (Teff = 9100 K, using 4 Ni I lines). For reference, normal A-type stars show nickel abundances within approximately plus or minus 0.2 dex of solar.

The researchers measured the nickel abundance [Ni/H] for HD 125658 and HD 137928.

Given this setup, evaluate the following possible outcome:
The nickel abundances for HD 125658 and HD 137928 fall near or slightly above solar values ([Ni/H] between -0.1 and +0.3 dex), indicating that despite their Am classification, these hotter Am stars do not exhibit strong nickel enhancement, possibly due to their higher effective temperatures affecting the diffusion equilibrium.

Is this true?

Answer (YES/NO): NO